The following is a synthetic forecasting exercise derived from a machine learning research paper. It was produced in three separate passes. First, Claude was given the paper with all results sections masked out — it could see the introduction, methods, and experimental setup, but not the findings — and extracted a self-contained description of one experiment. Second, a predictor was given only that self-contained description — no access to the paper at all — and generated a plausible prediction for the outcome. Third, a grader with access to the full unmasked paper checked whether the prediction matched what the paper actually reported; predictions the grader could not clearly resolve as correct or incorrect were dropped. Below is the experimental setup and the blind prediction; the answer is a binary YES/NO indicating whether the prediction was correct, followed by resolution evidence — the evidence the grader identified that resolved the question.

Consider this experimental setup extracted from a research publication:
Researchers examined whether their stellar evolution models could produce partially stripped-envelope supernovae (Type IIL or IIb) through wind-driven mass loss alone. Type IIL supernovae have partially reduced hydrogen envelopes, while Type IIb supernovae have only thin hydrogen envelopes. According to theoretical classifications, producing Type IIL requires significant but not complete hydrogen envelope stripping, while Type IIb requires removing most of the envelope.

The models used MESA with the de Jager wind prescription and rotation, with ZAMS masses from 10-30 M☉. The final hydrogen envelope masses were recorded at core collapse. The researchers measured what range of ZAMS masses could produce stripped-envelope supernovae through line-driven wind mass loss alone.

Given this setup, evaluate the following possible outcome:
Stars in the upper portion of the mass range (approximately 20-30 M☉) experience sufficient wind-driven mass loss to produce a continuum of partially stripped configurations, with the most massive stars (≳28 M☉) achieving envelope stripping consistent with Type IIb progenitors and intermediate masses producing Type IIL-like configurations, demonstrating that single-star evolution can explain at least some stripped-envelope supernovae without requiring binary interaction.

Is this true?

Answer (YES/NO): NO